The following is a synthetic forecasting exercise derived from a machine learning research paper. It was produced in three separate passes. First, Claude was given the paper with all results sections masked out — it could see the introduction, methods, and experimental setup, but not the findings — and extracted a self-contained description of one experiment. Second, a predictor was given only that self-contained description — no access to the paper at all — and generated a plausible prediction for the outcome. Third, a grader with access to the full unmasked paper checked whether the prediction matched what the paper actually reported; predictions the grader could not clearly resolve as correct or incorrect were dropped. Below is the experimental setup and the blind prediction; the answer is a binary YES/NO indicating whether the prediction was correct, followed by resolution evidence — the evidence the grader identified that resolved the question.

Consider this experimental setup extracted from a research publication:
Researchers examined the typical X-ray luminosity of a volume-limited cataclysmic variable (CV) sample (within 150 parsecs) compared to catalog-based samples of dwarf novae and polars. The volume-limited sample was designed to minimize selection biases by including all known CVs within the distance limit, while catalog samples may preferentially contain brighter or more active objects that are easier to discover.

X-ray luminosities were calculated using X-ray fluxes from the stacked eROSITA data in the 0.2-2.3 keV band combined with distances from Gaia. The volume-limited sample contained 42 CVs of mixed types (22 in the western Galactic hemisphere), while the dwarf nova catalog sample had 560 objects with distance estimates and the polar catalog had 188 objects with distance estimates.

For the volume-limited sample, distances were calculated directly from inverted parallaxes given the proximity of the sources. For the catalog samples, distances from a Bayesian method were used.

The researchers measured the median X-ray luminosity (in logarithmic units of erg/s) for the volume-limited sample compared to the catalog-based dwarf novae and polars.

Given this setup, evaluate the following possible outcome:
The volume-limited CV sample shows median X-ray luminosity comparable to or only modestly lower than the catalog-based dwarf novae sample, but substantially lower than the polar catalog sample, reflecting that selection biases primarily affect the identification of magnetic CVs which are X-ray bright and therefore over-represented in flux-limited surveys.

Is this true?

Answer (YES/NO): NO